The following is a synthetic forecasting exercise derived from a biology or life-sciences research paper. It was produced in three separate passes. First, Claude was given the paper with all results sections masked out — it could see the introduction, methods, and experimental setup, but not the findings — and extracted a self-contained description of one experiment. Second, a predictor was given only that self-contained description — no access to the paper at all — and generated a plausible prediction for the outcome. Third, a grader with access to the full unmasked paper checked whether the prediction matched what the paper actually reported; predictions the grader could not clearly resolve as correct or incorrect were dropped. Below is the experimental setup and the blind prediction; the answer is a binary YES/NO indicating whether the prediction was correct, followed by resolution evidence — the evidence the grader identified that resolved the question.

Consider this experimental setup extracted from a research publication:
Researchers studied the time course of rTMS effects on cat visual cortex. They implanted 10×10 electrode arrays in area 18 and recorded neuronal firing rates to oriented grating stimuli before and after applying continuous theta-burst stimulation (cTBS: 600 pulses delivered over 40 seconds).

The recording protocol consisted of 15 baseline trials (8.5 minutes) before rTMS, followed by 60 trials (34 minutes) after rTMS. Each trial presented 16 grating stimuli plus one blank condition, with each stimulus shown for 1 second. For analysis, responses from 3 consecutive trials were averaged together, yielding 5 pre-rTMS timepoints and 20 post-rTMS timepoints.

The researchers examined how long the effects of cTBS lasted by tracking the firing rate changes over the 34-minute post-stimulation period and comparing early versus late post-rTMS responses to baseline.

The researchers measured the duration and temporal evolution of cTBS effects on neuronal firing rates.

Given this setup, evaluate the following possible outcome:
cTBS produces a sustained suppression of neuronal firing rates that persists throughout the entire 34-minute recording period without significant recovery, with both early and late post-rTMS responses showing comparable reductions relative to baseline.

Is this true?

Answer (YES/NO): NO